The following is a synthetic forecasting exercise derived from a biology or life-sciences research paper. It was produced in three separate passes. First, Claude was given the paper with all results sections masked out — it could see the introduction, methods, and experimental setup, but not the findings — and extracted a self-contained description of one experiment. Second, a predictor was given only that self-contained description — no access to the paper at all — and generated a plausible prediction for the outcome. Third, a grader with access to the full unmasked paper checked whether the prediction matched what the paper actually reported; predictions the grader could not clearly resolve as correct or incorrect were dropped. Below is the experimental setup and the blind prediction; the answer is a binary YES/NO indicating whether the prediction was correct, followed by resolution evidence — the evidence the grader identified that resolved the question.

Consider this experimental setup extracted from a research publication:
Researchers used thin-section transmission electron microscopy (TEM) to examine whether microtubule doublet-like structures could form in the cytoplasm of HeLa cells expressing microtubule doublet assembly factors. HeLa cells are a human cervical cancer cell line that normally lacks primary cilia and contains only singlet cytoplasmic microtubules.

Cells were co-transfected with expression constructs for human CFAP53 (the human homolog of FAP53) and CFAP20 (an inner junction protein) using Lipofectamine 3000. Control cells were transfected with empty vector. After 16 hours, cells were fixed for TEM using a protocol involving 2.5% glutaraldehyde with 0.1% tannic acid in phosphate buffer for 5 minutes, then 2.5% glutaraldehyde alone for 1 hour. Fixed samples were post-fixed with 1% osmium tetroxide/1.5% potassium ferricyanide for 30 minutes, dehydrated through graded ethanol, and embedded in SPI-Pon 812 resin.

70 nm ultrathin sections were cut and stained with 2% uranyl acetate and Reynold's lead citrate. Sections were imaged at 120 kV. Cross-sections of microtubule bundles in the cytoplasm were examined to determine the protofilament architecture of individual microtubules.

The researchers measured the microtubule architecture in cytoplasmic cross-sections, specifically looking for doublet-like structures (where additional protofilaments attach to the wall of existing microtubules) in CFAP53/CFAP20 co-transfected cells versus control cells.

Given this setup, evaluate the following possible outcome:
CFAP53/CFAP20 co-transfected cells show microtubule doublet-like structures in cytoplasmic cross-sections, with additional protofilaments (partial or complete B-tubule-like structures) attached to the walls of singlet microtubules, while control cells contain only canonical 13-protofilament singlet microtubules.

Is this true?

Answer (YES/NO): YES